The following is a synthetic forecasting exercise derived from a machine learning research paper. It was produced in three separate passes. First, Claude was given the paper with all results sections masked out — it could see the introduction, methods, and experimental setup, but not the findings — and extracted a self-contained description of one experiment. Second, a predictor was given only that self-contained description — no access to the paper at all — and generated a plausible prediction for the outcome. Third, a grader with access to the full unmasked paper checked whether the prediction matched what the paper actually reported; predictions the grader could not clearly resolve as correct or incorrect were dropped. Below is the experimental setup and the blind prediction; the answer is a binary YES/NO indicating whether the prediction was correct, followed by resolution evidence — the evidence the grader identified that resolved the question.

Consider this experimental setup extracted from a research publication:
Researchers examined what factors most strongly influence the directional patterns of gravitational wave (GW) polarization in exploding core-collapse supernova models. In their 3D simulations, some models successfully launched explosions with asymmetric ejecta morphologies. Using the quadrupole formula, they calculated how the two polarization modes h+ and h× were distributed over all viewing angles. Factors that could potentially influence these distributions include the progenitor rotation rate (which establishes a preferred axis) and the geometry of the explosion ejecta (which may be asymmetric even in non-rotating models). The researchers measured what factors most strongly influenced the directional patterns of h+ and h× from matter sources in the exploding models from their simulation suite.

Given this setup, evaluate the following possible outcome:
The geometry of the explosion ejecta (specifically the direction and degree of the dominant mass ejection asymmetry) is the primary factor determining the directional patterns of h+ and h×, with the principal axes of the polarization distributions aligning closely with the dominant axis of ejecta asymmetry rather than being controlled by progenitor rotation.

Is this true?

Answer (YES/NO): NO